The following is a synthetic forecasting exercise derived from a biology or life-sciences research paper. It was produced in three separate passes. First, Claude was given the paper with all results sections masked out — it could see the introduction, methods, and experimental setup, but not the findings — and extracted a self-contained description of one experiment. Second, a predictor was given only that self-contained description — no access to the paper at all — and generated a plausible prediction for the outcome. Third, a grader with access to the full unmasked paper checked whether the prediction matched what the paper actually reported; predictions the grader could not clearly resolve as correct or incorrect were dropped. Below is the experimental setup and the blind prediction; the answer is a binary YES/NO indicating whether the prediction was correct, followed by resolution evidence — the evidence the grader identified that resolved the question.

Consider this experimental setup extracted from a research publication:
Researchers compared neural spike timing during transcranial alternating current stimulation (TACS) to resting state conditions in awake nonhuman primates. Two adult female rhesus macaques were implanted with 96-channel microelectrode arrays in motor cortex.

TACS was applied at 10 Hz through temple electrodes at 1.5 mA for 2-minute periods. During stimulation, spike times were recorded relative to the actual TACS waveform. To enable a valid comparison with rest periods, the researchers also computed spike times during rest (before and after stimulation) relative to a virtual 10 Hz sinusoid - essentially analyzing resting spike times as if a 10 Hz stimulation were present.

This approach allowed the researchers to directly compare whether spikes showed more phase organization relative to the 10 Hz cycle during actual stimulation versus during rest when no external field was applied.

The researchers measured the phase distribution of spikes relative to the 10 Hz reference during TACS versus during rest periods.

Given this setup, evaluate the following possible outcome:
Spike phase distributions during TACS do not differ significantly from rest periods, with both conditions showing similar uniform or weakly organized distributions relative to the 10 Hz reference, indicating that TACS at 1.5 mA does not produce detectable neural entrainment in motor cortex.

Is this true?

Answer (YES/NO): NO